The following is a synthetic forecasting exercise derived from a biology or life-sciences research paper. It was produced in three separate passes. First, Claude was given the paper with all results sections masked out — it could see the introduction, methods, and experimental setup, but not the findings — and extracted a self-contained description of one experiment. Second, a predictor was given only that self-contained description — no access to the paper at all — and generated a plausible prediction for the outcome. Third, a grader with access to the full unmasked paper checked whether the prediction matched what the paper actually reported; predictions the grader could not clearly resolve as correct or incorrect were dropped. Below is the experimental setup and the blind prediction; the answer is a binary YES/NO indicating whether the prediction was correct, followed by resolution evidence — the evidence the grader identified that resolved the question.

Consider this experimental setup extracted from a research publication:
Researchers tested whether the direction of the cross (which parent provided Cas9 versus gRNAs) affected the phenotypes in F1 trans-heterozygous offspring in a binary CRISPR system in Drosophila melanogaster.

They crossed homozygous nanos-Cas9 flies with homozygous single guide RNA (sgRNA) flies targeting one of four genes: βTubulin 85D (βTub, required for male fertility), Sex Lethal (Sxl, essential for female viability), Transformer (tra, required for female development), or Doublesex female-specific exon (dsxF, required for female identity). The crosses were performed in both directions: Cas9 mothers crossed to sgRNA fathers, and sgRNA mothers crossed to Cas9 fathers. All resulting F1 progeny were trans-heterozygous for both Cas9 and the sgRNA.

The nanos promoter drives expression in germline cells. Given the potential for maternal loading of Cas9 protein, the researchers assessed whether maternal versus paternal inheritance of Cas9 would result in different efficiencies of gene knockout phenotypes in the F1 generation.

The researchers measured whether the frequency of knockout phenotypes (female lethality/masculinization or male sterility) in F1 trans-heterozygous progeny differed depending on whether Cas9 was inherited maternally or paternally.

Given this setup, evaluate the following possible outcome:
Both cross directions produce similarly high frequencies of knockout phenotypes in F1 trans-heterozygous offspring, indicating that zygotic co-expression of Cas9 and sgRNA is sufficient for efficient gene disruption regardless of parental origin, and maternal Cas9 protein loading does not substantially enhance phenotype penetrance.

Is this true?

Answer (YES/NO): YES